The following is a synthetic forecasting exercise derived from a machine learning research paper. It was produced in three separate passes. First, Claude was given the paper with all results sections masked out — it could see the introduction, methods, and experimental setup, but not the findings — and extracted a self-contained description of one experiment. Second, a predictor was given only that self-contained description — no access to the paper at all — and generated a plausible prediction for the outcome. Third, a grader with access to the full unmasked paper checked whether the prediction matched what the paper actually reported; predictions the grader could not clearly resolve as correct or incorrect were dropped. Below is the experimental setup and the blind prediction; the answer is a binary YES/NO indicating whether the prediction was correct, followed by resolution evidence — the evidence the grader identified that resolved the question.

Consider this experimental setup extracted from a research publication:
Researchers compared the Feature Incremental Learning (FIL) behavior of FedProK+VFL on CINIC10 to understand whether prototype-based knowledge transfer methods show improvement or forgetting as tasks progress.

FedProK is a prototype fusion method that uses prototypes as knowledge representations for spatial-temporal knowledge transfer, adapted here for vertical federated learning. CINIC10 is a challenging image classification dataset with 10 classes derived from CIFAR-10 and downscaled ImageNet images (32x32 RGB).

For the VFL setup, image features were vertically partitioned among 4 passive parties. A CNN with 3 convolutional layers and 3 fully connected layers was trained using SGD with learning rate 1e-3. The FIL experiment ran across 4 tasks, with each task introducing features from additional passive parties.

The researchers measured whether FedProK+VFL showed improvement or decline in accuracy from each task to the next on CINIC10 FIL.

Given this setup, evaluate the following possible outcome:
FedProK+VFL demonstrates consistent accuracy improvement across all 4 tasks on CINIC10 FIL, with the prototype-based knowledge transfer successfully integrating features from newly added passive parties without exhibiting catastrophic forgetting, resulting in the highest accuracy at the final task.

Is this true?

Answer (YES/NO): NO